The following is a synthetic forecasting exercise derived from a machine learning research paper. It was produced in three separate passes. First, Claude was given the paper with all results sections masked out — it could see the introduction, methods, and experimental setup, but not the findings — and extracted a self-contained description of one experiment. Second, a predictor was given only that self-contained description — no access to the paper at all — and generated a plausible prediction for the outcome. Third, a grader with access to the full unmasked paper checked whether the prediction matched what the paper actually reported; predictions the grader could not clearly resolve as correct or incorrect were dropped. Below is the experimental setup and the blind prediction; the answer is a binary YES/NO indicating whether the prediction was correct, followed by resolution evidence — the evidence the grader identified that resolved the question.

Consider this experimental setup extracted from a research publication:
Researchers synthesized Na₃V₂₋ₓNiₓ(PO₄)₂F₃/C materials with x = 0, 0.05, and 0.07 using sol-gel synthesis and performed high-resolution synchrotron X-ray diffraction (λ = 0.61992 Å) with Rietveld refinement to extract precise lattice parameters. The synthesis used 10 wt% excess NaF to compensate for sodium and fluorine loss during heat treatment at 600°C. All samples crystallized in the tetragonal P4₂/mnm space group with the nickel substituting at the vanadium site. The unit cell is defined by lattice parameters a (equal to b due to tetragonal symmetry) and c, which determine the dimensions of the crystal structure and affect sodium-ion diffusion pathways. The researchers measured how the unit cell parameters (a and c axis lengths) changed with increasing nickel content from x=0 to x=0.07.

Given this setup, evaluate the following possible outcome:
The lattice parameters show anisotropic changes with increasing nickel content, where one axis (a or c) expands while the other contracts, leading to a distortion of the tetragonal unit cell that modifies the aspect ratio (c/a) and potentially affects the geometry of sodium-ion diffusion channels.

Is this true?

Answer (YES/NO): NO